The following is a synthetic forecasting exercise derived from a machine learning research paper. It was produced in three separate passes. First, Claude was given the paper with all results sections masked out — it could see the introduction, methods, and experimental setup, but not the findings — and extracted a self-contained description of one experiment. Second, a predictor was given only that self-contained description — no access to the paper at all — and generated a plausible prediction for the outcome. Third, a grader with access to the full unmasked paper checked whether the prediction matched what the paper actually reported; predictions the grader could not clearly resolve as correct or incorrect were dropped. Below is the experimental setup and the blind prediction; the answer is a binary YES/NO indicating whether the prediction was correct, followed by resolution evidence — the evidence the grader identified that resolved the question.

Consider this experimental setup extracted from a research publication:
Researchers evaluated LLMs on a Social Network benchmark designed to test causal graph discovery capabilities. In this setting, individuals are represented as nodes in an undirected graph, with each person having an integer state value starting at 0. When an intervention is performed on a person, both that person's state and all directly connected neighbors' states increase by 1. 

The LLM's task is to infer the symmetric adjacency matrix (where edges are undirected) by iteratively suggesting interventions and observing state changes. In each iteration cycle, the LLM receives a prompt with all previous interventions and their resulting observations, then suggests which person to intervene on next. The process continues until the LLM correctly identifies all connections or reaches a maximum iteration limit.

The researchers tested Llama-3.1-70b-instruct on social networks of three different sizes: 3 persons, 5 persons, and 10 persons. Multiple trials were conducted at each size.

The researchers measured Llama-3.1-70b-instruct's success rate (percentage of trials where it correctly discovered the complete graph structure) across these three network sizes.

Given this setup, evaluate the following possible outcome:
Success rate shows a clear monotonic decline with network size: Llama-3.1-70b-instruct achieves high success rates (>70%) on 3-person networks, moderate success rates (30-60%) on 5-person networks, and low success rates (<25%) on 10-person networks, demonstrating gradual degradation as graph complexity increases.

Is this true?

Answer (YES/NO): NO